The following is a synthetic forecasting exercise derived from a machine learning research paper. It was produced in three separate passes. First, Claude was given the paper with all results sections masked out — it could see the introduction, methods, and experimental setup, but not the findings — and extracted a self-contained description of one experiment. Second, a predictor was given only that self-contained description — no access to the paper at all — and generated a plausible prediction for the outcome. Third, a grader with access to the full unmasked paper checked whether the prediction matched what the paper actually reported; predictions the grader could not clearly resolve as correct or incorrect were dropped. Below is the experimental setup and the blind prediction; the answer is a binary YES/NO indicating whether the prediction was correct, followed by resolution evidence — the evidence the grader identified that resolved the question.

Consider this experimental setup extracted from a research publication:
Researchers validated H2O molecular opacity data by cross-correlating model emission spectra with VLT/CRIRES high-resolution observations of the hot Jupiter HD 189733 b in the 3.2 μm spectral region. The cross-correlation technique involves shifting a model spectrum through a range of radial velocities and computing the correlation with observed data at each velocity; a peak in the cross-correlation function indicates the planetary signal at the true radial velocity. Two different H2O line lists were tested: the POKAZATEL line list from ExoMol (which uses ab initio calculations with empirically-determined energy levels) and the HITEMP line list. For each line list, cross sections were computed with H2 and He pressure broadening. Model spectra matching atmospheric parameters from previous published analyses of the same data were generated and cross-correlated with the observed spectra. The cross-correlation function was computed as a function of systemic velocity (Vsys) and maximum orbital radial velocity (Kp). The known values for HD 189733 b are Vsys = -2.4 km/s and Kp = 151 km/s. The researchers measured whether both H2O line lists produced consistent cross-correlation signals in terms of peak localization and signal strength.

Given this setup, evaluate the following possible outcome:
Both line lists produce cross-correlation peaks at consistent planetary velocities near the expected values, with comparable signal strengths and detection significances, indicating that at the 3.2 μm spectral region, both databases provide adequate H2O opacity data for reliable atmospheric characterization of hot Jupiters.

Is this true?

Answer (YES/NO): YES